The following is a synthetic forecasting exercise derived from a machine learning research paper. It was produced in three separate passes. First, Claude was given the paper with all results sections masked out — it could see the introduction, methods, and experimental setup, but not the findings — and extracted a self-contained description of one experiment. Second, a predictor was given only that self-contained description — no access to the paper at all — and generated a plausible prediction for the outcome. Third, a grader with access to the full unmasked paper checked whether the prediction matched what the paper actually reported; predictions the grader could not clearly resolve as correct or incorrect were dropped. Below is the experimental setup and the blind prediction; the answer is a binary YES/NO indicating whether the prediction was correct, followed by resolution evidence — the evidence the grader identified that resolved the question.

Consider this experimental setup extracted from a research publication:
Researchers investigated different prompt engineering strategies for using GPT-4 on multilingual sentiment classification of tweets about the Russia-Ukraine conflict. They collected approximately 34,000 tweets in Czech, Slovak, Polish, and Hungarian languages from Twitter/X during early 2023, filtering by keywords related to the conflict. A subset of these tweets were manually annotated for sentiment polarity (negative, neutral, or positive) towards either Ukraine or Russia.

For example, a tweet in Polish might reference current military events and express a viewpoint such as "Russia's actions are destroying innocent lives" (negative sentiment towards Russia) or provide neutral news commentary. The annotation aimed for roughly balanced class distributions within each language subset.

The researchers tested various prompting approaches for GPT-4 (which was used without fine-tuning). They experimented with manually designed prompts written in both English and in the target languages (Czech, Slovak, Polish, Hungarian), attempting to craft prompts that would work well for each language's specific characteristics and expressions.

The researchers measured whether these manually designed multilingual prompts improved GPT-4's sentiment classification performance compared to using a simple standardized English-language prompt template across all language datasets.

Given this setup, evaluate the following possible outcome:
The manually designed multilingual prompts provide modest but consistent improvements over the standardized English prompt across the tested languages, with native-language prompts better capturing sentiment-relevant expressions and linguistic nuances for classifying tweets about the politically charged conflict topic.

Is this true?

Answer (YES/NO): NO